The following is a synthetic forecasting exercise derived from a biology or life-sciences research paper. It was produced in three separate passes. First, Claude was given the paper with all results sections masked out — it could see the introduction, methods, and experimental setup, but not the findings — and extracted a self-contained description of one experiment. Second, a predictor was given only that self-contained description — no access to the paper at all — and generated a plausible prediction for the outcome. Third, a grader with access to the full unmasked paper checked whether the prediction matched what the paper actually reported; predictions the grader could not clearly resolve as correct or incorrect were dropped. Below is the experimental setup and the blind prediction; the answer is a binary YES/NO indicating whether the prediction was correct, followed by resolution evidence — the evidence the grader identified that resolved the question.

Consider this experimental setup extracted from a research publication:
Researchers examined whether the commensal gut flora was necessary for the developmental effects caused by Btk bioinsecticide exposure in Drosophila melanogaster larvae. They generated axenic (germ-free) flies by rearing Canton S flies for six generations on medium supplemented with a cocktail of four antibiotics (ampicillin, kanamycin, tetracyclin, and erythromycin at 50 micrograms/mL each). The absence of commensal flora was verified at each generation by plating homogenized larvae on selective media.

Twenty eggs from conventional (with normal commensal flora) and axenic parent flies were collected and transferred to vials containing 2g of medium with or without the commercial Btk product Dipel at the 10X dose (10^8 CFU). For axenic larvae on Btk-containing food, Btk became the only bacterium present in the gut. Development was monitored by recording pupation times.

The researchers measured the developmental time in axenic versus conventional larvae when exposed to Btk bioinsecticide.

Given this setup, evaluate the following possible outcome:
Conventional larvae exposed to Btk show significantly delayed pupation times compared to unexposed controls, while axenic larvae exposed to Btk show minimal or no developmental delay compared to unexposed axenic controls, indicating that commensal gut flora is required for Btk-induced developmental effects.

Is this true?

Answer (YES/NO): NO